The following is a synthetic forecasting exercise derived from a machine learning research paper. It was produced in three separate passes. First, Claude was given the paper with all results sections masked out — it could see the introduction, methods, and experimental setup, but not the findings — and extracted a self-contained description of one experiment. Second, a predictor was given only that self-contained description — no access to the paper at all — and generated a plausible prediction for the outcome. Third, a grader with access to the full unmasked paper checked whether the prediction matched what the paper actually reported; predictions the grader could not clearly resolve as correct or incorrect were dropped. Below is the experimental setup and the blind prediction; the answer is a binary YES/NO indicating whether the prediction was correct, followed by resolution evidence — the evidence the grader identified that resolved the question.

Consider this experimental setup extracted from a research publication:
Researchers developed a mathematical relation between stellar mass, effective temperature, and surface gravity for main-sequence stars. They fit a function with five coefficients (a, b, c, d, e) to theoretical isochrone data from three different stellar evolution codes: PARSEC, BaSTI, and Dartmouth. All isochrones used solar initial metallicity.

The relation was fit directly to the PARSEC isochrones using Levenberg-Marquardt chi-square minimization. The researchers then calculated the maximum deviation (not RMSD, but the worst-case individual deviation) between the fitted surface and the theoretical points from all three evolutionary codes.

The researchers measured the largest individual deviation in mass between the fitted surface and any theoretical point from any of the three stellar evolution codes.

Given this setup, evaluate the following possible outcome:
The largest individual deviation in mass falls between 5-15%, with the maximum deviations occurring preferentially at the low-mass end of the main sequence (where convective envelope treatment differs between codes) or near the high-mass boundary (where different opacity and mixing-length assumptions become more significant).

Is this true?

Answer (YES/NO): NO